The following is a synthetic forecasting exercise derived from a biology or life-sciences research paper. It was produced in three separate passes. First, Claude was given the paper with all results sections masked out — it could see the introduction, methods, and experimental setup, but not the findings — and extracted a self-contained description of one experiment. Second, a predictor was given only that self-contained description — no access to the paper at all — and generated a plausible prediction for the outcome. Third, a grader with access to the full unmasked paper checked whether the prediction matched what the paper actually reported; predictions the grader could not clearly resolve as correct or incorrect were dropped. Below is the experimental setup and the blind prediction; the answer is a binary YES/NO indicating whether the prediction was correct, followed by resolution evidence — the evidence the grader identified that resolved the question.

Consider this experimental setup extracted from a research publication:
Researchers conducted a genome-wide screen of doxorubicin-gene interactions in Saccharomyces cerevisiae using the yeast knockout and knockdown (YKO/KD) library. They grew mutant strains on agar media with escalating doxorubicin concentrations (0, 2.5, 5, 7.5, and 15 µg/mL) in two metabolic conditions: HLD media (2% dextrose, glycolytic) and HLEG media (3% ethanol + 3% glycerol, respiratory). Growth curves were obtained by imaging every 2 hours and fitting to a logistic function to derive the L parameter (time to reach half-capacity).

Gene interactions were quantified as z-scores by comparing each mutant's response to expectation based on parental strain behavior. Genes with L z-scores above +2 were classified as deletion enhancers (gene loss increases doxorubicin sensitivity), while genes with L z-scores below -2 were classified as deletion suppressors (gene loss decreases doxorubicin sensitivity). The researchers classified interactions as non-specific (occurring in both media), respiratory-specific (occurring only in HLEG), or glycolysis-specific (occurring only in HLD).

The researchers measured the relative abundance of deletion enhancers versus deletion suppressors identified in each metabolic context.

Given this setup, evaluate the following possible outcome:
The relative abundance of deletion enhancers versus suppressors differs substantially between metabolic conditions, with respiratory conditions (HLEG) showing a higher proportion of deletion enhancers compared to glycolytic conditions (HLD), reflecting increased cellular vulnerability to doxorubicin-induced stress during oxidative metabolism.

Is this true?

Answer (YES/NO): YES